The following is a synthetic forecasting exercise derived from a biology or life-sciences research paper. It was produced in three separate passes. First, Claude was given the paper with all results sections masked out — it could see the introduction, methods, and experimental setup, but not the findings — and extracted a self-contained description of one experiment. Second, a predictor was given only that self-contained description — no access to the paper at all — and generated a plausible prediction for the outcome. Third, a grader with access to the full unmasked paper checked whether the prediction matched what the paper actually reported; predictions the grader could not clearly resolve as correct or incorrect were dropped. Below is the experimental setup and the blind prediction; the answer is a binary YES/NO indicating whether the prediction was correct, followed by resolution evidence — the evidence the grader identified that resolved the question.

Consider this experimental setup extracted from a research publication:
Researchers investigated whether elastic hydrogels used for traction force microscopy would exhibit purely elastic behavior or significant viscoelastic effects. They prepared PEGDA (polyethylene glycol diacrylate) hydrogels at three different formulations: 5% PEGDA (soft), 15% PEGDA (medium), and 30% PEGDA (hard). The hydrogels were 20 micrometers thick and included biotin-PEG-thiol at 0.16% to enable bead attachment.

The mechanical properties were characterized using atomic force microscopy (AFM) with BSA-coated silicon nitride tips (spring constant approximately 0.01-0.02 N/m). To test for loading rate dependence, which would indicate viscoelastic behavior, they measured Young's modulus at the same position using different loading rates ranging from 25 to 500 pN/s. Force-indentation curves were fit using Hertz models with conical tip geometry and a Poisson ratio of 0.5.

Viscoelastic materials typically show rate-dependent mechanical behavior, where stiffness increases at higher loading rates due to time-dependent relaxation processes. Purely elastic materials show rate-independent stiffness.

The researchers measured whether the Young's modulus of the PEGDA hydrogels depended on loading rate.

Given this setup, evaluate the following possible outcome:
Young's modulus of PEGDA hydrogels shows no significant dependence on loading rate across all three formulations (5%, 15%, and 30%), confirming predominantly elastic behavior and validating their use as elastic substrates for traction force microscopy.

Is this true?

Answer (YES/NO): YES